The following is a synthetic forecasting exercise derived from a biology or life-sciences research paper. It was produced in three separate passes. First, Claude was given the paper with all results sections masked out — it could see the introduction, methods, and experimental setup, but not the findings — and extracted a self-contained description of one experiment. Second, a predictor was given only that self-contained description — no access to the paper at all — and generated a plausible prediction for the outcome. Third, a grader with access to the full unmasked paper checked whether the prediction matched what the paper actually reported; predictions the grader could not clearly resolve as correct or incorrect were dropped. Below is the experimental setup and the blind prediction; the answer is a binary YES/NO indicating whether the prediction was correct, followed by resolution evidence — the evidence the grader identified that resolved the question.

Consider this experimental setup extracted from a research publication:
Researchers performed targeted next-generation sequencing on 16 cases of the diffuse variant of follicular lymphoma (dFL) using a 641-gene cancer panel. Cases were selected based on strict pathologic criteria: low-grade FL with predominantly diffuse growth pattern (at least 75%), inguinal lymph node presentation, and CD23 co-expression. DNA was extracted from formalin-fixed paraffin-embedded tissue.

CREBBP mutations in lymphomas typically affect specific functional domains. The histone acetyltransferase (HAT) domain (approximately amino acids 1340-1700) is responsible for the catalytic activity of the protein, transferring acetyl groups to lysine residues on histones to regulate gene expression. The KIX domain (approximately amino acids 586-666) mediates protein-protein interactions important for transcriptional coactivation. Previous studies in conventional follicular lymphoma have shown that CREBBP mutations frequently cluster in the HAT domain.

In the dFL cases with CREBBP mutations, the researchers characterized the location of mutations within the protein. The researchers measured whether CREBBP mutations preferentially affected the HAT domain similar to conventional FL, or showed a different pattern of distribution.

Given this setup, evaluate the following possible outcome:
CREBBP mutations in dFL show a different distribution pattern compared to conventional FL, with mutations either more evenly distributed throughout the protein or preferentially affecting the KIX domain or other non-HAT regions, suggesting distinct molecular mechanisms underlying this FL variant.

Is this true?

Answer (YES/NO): NO